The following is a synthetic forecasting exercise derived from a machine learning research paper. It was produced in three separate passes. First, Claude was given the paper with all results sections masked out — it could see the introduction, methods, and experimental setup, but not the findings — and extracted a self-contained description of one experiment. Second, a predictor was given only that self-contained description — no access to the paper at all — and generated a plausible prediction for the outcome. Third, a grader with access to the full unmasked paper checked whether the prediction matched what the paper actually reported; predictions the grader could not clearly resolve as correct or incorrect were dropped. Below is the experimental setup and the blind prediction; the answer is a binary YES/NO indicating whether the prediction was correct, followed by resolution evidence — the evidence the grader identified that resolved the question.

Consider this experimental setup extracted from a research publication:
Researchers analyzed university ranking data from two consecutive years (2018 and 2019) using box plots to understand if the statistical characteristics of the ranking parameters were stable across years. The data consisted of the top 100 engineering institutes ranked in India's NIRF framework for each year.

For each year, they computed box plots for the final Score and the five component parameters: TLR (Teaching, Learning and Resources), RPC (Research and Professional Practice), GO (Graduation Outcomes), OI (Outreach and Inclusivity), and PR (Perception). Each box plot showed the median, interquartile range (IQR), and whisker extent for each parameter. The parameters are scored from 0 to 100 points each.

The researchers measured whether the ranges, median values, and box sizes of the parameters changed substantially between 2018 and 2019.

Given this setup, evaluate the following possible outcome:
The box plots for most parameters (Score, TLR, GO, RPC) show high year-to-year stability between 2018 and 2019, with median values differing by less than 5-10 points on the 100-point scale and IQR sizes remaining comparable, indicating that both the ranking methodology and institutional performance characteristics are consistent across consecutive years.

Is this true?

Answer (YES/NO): YES